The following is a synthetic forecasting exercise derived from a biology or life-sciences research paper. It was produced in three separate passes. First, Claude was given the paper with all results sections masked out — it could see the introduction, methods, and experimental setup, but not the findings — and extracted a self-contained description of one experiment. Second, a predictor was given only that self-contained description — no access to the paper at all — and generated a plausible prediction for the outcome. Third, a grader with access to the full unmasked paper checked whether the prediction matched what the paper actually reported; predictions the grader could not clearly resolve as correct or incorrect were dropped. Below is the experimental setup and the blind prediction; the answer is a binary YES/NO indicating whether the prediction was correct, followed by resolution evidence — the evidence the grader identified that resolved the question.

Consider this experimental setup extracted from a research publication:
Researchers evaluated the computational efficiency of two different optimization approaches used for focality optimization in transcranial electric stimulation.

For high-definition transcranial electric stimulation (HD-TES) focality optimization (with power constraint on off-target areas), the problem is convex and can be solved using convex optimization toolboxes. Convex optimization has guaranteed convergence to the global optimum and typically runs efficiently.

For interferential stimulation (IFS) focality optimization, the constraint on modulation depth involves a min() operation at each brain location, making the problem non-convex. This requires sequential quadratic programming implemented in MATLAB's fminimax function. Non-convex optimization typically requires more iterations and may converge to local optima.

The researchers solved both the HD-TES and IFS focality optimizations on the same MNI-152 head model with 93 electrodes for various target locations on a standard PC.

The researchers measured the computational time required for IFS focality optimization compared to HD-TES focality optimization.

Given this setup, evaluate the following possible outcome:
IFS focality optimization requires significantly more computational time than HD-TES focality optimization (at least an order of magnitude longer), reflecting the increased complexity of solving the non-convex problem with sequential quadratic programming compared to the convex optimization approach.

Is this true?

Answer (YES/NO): YES